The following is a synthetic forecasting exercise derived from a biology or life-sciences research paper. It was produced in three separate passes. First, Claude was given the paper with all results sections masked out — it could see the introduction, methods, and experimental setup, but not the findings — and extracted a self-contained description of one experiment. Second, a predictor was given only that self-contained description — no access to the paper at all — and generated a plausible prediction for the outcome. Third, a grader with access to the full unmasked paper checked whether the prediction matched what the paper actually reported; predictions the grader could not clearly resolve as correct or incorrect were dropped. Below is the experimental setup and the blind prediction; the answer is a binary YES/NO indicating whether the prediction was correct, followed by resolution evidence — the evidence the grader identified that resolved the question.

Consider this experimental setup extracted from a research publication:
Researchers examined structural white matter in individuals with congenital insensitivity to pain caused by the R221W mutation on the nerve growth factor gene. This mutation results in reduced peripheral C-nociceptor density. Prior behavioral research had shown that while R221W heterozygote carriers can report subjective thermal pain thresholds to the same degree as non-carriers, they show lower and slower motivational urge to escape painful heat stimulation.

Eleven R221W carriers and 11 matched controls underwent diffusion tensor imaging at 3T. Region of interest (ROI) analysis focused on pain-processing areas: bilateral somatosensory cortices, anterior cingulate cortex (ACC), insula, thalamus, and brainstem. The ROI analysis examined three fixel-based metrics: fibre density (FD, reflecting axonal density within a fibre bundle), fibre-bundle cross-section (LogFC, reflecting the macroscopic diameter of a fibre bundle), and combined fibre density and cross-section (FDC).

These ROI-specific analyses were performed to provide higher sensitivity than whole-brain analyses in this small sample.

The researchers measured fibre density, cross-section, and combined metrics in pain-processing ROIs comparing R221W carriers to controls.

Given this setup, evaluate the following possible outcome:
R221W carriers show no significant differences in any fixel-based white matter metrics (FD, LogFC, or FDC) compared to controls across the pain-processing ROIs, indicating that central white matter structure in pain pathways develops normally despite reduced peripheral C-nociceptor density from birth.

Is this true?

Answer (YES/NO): NO